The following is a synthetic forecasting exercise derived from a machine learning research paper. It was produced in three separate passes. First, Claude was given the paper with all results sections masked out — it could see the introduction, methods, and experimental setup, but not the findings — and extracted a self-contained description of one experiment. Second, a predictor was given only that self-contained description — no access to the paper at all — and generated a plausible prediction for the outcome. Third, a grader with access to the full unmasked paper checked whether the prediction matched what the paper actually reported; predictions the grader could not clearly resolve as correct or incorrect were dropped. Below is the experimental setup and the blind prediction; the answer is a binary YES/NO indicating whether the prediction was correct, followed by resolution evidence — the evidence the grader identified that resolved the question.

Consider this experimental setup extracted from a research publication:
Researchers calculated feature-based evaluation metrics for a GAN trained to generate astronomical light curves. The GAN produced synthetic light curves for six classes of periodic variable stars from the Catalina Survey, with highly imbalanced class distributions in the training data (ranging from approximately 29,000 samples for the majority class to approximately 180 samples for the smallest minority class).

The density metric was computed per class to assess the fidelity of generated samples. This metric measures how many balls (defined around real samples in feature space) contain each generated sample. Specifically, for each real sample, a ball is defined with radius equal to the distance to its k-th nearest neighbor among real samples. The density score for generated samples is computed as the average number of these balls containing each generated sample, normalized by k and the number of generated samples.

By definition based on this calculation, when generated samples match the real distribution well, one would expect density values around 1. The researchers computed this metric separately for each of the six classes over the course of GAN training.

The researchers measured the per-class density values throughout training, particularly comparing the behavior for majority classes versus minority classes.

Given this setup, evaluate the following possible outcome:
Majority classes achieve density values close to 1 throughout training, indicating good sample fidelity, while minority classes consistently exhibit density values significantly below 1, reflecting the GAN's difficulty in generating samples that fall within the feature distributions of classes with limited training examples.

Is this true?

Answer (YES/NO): NO